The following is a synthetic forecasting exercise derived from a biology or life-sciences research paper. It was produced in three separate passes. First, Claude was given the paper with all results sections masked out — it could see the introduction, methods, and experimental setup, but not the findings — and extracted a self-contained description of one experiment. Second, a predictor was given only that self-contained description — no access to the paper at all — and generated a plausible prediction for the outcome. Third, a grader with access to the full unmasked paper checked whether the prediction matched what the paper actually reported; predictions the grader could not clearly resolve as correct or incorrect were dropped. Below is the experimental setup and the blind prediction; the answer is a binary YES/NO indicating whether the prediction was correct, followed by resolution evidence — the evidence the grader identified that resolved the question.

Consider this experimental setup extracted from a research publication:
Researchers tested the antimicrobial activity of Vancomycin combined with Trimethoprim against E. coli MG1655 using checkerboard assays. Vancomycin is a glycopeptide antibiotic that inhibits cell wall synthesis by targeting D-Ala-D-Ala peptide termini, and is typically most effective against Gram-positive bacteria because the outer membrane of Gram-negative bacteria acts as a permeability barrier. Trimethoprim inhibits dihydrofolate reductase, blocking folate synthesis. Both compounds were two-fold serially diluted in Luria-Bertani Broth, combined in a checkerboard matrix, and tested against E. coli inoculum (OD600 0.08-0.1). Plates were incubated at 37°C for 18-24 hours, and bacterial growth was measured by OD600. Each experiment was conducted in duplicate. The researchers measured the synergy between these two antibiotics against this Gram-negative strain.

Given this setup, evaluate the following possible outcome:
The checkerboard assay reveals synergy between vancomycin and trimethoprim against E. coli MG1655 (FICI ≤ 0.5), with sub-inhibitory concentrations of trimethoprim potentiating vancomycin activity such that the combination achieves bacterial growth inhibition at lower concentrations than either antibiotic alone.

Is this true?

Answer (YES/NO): YES